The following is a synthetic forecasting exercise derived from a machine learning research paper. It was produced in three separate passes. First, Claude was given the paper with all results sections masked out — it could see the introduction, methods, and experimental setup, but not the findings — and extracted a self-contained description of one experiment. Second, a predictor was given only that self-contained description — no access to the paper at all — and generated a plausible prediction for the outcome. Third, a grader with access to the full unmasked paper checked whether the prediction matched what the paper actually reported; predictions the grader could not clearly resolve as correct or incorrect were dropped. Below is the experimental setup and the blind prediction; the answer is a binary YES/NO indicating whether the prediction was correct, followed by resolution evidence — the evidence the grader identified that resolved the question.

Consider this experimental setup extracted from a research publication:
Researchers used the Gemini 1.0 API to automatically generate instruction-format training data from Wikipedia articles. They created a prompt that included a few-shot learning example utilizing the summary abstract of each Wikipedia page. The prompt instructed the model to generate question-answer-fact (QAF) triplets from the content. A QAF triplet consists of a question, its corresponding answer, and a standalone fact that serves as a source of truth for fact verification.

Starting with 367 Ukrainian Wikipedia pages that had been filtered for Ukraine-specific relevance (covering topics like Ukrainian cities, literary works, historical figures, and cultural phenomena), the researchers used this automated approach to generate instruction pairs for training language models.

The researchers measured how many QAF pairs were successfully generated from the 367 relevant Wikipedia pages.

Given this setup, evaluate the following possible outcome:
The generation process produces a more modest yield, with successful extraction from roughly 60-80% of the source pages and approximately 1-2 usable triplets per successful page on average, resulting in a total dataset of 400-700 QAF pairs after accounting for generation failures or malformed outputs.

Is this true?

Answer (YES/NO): NO